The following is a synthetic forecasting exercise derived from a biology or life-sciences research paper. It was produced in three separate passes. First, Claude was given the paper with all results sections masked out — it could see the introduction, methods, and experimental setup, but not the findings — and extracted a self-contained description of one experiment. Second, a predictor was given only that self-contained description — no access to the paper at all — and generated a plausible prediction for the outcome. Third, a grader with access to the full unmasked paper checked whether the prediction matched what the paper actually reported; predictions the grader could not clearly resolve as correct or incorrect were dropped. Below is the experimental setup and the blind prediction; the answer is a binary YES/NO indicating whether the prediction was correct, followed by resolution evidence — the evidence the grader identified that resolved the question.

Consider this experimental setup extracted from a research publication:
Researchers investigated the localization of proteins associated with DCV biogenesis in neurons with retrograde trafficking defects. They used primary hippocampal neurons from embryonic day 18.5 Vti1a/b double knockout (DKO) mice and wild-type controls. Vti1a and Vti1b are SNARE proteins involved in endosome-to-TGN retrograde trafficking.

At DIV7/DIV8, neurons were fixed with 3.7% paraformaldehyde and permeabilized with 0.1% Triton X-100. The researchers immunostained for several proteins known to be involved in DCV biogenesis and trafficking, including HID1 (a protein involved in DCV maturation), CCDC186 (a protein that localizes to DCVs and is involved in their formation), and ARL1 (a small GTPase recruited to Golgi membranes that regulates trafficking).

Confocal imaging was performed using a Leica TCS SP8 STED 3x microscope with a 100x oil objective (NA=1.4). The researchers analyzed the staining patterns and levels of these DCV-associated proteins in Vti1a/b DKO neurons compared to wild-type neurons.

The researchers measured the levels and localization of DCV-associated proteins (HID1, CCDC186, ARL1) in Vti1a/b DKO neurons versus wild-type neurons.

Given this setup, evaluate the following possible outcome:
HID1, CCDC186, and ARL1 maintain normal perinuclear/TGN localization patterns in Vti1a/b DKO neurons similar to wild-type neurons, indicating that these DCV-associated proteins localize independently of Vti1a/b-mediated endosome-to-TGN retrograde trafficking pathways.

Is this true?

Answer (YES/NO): NO